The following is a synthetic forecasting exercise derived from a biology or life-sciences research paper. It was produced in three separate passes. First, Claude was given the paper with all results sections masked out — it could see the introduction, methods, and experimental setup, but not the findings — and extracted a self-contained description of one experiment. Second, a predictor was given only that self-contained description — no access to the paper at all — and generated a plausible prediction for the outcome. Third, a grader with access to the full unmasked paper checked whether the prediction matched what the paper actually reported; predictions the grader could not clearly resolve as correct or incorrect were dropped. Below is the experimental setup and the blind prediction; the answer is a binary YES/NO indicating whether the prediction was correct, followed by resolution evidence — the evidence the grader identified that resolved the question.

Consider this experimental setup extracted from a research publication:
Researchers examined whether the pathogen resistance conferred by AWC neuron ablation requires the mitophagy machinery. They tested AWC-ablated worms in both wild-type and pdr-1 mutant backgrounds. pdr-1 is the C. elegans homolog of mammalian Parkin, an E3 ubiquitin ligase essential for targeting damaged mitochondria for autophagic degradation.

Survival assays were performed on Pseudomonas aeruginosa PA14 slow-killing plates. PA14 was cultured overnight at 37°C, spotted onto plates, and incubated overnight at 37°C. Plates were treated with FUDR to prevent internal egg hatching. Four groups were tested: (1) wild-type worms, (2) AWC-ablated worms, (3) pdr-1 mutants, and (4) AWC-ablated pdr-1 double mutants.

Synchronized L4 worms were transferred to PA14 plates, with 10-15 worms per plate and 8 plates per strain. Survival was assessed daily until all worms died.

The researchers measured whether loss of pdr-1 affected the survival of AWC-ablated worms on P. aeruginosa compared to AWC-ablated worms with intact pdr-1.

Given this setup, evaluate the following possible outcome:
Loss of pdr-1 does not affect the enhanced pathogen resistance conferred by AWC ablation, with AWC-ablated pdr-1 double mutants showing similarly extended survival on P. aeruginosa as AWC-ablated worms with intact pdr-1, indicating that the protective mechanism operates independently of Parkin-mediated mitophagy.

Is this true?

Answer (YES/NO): NO